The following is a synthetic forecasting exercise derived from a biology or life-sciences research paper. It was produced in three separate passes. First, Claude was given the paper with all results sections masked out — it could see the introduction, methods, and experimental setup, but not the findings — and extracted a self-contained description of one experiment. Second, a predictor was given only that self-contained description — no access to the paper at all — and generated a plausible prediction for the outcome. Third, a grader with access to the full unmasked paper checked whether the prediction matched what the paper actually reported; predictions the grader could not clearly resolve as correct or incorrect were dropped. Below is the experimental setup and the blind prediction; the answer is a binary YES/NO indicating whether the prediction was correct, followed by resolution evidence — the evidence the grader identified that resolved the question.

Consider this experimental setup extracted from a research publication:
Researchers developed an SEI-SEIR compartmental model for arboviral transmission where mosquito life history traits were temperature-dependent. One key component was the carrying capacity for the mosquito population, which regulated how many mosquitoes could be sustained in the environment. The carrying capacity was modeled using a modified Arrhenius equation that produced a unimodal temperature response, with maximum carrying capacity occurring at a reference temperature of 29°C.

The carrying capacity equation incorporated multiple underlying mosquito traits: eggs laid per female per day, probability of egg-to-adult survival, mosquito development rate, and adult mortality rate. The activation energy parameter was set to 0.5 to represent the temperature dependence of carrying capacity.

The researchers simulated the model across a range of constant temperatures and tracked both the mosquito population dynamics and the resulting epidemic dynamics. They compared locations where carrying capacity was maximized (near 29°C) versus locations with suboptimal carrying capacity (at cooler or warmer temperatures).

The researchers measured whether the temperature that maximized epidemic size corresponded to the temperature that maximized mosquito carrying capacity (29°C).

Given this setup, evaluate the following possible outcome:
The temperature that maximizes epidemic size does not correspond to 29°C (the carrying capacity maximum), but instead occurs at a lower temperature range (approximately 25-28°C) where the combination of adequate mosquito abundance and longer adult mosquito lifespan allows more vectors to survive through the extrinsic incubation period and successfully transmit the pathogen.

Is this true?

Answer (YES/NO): NO